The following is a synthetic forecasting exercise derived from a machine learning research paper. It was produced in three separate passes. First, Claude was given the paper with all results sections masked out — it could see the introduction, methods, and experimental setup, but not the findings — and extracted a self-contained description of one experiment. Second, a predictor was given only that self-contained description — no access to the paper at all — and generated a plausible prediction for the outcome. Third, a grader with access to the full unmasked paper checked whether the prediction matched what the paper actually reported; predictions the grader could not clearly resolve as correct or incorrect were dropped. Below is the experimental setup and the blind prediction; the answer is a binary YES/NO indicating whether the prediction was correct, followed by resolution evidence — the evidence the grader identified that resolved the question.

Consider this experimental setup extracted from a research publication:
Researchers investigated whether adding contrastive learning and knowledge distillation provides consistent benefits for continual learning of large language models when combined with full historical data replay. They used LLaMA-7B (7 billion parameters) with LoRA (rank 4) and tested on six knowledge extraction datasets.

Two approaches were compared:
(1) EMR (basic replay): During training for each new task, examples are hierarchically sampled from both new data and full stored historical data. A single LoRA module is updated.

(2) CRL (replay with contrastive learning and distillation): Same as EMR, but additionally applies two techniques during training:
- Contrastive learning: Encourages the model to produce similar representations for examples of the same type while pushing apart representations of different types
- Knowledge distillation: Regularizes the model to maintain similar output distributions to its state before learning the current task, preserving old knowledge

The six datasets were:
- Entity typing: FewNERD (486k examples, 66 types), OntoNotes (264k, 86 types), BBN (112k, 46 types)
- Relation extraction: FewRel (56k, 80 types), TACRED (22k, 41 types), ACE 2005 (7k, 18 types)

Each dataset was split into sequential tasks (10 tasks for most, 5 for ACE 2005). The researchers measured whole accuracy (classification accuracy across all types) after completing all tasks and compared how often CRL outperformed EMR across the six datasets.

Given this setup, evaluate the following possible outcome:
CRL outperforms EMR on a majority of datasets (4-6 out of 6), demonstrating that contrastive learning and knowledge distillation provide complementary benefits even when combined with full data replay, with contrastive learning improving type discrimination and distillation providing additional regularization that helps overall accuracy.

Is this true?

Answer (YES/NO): YES